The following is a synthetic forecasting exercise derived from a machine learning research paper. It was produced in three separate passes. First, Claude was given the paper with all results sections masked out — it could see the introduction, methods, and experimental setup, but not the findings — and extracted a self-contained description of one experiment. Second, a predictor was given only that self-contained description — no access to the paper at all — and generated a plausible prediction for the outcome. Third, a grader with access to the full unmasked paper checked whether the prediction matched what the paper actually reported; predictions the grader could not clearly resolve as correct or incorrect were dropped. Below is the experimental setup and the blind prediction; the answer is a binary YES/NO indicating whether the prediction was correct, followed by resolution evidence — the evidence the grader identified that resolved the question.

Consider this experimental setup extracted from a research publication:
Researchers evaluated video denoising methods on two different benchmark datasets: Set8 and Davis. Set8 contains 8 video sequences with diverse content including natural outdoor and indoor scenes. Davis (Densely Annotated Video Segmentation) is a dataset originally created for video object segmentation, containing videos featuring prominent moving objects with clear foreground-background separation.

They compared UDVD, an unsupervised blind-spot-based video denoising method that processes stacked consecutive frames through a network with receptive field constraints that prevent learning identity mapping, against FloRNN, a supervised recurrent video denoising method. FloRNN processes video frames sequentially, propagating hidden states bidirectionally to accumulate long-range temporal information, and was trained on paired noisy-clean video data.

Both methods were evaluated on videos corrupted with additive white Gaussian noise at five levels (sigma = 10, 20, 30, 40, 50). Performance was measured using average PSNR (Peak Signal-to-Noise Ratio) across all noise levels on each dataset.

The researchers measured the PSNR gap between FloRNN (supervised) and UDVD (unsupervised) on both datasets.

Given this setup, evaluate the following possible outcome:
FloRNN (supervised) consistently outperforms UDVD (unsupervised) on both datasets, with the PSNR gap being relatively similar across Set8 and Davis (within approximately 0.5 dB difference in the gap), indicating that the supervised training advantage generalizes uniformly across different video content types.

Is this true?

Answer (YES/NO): YES